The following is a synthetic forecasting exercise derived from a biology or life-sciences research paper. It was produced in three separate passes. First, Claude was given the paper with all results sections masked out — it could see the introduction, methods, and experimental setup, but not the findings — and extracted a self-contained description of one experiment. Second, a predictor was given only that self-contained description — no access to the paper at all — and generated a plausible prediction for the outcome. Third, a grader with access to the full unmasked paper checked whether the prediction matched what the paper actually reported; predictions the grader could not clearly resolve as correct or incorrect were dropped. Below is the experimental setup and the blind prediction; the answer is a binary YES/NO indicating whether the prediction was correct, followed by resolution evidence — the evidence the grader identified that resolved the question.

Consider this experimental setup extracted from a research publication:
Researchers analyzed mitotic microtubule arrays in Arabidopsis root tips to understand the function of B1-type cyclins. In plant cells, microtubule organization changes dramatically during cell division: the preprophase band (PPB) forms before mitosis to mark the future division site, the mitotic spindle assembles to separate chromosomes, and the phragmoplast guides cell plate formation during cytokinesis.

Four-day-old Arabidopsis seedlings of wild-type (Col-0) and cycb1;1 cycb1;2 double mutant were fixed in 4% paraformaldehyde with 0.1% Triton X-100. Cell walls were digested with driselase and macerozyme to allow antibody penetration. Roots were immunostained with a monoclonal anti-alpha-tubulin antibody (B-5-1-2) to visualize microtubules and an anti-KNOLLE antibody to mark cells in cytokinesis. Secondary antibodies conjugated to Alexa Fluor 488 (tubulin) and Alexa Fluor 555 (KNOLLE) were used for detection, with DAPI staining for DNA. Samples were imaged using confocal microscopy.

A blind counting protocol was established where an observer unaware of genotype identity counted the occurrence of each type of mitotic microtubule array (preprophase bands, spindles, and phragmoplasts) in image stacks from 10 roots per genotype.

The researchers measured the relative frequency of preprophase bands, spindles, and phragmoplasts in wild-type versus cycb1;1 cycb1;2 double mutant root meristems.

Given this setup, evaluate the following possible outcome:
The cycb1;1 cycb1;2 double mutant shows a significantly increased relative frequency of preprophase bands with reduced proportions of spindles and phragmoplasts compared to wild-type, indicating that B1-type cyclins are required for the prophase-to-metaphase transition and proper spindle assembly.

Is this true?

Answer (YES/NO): NO